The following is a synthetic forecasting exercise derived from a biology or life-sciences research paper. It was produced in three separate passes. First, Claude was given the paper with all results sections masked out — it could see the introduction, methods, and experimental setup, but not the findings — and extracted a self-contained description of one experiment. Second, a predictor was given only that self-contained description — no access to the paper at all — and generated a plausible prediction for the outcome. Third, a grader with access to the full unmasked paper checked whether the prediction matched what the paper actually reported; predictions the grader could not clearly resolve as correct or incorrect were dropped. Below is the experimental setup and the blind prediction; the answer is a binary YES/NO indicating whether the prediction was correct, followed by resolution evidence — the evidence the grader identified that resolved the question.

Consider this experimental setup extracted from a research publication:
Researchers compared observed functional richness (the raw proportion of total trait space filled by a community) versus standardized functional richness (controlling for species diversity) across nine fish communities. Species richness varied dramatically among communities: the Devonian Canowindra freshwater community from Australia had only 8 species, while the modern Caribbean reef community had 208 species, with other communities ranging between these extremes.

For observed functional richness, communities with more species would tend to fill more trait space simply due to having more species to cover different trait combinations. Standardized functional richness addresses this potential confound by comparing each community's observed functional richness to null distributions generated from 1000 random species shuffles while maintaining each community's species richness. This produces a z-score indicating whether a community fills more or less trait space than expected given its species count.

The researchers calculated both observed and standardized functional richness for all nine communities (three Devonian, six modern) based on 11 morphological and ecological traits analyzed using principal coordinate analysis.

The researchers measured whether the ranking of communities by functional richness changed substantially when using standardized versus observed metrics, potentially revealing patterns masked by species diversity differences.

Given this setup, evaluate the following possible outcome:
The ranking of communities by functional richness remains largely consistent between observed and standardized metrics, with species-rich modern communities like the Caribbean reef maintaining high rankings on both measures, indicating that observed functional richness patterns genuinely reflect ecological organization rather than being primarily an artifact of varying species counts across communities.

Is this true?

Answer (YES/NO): NO